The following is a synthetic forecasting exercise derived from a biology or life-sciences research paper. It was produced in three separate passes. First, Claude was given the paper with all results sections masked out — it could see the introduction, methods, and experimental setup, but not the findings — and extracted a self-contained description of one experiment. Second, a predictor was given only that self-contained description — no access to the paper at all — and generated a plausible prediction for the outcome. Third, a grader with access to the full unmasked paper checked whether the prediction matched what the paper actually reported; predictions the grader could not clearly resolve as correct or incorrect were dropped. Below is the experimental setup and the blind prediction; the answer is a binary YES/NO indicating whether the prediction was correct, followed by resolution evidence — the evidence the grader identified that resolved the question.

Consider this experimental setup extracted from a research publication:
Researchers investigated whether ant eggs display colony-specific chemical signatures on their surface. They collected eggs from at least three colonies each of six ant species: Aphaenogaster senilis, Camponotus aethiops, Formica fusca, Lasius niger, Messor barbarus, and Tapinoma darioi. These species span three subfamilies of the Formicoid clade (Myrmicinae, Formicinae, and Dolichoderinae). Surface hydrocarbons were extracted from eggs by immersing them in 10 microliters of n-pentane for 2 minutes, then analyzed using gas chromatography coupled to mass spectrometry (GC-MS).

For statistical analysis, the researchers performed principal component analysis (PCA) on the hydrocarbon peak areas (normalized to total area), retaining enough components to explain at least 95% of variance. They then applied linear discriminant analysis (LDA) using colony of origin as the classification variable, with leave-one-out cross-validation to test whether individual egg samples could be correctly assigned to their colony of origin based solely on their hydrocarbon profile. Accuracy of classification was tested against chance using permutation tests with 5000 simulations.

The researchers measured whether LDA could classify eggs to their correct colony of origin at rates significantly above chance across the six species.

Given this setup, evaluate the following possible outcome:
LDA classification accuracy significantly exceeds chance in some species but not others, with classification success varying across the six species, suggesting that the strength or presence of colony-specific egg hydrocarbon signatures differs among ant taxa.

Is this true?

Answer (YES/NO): NO